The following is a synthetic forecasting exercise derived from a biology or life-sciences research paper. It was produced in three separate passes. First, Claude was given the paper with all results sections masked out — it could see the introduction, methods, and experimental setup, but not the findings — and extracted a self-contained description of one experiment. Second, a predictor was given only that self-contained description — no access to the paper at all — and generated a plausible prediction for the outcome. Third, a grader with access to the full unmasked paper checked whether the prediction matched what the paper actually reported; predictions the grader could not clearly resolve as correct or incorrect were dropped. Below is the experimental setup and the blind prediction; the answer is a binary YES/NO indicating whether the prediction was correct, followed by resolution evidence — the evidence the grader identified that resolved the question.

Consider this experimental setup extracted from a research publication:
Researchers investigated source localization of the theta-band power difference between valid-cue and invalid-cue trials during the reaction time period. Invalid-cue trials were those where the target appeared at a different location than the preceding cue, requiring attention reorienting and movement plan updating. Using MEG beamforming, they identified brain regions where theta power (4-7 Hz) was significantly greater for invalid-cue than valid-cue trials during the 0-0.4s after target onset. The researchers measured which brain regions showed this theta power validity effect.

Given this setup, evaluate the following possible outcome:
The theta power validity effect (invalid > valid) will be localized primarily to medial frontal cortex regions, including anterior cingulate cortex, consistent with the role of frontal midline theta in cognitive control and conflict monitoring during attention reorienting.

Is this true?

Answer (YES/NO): NO